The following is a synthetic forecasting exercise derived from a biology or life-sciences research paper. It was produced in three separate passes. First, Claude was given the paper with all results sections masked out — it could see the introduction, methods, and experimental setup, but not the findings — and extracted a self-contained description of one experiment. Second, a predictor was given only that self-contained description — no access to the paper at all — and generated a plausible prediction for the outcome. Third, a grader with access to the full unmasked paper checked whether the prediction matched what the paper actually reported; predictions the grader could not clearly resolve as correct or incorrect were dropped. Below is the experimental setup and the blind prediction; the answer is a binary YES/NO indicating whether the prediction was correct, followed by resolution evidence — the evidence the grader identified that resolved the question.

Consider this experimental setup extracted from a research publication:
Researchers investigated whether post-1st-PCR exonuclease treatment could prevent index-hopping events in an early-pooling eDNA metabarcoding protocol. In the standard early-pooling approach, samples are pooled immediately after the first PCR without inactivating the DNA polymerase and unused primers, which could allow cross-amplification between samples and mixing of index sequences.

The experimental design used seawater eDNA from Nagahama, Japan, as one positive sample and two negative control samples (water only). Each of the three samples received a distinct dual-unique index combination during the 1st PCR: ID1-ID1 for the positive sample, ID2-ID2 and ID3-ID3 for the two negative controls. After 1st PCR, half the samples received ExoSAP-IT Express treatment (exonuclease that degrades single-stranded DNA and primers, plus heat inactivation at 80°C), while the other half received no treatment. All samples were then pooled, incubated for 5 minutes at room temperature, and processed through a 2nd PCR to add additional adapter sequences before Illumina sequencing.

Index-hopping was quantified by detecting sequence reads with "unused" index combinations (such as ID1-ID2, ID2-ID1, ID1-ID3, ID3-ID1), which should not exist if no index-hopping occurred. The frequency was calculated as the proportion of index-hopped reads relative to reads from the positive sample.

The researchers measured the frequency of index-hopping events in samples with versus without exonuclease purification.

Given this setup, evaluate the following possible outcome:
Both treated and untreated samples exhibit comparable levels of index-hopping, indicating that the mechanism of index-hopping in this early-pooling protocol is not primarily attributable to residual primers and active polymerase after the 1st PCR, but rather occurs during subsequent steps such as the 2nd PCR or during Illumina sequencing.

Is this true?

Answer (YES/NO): NO